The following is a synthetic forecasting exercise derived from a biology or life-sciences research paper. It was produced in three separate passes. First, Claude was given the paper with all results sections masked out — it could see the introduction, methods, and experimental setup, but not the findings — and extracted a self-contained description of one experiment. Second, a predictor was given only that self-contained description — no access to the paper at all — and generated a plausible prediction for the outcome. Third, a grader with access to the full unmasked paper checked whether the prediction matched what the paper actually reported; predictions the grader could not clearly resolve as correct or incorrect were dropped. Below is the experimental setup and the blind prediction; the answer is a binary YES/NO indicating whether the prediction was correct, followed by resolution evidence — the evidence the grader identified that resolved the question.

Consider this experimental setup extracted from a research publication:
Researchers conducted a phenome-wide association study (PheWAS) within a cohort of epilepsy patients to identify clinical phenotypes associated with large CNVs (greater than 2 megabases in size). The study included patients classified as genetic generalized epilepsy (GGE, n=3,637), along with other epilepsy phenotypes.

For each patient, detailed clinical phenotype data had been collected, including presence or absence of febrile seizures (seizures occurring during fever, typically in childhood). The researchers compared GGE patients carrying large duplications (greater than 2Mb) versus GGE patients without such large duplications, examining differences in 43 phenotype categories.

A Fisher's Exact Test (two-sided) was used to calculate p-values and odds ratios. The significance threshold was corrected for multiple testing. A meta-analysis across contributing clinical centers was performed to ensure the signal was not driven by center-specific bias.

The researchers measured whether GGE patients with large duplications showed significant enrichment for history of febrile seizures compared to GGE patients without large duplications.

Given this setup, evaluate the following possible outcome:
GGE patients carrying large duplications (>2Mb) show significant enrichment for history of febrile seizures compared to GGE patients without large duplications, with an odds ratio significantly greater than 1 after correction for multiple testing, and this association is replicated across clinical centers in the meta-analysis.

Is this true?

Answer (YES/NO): YES